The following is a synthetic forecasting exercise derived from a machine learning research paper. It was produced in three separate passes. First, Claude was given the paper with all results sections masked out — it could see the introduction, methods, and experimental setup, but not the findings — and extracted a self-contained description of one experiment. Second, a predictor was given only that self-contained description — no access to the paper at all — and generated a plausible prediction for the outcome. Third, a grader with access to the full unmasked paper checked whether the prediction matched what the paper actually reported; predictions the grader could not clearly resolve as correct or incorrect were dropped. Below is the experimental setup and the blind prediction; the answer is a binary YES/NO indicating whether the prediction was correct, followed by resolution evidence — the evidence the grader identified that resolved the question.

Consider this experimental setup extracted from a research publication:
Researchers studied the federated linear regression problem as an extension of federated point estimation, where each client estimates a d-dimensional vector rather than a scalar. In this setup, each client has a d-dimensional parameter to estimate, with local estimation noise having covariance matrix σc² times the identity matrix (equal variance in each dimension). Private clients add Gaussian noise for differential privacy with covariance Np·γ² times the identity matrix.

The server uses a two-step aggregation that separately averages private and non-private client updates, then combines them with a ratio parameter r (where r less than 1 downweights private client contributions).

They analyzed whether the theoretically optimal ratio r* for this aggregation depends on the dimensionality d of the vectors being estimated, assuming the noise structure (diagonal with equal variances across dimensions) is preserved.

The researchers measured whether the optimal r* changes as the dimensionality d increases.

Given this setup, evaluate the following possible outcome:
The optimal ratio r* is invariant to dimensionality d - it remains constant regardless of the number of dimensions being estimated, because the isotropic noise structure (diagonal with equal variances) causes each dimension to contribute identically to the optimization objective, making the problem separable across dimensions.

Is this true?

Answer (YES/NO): YES